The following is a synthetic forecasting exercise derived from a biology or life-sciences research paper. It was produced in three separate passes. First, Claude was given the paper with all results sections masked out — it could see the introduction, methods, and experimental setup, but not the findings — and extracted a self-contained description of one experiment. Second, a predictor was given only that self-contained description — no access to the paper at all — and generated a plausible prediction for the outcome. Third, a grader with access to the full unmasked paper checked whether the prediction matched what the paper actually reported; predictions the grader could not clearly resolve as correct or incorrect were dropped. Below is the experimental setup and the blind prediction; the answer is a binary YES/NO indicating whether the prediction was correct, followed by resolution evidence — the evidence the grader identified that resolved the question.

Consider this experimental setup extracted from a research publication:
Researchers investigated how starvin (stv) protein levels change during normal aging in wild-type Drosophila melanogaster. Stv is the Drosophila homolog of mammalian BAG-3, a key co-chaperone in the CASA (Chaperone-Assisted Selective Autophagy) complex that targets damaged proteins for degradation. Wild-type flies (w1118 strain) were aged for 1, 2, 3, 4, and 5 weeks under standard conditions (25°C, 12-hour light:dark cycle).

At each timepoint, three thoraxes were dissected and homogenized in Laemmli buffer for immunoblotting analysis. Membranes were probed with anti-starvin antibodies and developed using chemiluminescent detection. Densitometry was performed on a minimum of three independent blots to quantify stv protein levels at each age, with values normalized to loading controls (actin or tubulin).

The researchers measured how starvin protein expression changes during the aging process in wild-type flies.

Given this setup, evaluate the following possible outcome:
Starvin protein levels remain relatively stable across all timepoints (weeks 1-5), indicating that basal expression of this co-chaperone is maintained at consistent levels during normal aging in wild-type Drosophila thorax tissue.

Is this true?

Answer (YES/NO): YES